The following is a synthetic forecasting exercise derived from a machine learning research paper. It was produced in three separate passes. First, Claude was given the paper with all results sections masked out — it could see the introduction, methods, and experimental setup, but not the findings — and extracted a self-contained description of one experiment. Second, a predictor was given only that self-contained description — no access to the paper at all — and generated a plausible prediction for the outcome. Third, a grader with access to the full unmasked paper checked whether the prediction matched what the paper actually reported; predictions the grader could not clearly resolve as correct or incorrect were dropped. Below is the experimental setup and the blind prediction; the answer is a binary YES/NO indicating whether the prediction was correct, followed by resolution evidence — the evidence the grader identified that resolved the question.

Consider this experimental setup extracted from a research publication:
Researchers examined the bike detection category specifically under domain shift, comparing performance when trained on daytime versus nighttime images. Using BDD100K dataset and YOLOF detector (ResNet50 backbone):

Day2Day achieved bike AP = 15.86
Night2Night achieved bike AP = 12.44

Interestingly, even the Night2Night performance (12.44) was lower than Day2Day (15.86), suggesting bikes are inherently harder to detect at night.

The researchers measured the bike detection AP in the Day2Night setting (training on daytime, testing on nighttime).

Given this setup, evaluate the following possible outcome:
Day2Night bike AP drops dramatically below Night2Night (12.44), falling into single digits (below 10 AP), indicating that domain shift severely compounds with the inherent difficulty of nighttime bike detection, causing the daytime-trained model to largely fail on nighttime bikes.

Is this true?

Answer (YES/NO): NO